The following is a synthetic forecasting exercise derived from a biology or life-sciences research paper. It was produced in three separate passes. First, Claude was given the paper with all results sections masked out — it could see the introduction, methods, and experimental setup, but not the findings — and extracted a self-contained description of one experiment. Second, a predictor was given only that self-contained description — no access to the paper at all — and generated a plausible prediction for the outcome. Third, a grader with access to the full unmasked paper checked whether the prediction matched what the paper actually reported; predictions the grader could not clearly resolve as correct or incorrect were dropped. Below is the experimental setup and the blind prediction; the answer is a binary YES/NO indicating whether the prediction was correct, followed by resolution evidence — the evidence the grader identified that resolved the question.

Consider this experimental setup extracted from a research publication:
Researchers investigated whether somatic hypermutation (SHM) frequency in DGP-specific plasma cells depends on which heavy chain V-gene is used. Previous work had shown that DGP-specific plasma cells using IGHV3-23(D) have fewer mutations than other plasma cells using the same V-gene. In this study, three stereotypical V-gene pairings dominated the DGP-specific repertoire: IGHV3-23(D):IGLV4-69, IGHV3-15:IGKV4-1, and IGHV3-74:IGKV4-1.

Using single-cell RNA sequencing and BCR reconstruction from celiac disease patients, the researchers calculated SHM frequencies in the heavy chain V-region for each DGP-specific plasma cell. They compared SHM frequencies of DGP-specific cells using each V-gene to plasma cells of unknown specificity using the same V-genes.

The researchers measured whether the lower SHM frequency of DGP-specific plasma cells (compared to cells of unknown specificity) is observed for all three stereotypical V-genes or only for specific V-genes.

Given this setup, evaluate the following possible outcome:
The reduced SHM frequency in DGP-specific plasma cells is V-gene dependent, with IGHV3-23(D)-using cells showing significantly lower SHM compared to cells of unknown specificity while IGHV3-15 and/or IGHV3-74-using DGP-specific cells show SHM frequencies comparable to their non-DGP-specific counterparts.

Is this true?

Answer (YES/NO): YES